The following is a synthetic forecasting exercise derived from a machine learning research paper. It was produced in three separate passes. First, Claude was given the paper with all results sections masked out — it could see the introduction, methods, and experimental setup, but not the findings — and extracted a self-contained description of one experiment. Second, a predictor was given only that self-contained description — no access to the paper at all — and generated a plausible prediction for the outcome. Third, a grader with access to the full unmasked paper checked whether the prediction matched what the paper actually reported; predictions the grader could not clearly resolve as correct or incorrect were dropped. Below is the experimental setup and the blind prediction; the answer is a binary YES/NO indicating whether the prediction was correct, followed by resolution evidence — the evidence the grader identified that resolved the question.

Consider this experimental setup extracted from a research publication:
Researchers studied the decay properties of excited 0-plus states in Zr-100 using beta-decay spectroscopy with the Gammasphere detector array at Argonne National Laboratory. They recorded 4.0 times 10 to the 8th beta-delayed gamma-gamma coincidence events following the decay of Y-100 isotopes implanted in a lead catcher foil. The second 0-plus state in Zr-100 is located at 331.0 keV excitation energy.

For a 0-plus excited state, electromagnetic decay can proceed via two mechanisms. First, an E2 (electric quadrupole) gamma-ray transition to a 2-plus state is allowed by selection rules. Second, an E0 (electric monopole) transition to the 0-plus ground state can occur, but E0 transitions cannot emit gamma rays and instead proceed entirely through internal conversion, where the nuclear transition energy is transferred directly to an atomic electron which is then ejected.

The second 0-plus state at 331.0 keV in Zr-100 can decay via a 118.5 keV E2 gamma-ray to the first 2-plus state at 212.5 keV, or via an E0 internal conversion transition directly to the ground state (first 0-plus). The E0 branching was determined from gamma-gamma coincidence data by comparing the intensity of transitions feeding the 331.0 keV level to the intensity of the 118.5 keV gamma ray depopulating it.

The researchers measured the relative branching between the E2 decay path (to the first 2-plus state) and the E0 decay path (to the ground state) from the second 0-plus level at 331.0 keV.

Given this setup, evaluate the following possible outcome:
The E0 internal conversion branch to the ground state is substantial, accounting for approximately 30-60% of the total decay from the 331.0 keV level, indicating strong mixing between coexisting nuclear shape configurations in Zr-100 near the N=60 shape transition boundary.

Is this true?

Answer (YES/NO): YES